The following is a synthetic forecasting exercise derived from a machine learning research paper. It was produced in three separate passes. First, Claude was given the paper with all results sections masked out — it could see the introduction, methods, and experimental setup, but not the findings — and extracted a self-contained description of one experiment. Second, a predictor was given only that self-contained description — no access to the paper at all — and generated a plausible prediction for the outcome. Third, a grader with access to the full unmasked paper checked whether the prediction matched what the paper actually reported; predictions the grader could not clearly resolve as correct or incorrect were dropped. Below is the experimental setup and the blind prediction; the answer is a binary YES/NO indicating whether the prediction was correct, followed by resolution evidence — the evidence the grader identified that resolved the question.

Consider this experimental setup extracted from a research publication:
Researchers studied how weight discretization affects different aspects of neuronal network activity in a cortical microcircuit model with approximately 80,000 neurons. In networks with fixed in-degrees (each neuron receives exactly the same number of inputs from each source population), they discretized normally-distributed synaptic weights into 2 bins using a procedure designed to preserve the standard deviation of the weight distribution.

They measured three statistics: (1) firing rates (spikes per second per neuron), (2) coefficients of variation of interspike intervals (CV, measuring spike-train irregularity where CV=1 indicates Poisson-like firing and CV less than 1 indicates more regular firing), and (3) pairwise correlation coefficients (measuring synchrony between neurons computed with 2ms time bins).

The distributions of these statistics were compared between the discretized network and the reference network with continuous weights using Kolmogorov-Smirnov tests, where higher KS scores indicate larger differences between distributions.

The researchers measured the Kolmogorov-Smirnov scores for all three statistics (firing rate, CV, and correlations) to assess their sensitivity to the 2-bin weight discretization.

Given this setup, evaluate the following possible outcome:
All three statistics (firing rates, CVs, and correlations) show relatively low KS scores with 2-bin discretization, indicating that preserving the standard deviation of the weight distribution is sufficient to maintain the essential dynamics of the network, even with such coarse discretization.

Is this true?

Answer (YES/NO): YES